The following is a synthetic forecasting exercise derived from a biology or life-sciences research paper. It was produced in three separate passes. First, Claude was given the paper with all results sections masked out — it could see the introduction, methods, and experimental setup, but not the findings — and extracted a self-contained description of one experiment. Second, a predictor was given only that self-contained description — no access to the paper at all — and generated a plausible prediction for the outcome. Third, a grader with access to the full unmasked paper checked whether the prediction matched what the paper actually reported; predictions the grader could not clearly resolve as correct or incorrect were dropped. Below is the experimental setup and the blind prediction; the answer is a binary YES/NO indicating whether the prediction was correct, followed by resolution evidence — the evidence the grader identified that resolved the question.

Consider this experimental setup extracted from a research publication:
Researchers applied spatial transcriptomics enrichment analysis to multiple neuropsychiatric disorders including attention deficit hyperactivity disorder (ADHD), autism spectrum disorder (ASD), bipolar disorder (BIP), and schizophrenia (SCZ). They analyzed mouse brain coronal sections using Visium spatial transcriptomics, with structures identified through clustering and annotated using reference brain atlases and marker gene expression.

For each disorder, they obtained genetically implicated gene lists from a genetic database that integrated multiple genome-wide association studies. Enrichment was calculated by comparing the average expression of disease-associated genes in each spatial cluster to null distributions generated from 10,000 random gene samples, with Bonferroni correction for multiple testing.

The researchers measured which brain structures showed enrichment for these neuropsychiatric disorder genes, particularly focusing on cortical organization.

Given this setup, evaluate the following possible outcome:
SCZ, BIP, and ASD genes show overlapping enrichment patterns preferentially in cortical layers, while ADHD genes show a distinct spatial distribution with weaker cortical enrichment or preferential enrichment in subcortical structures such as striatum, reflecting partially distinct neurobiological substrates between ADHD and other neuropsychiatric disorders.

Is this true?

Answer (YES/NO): NO